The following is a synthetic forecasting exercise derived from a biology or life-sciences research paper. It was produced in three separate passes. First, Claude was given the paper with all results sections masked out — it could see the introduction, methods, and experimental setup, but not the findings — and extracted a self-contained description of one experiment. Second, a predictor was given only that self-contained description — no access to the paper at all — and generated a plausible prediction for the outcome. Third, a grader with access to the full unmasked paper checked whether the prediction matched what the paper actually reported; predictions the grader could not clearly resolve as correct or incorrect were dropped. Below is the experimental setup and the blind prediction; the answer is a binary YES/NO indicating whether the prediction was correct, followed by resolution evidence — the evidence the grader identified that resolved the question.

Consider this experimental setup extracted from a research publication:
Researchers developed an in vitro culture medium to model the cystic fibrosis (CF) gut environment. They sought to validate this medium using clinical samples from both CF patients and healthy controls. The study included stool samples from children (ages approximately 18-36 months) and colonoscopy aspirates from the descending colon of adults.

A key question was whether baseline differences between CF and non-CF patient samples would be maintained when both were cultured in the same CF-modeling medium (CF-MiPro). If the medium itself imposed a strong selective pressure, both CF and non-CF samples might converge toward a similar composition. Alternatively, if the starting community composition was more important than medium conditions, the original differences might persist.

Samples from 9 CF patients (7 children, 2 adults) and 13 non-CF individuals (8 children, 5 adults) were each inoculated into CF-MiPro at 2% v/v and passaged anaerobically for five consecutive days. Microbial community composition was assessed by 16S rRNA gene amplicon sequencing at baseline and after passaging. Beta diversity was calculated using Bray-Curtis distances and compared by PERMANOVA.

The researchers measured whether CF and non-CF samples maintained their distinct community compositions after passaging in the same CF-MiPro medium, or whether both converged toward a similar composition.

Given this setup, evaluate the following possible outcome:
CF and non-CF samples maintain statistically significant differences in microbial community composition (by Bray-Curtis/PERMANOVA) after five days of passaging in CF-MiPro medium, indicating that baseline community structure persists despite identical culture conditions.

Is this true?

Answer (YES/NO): NO